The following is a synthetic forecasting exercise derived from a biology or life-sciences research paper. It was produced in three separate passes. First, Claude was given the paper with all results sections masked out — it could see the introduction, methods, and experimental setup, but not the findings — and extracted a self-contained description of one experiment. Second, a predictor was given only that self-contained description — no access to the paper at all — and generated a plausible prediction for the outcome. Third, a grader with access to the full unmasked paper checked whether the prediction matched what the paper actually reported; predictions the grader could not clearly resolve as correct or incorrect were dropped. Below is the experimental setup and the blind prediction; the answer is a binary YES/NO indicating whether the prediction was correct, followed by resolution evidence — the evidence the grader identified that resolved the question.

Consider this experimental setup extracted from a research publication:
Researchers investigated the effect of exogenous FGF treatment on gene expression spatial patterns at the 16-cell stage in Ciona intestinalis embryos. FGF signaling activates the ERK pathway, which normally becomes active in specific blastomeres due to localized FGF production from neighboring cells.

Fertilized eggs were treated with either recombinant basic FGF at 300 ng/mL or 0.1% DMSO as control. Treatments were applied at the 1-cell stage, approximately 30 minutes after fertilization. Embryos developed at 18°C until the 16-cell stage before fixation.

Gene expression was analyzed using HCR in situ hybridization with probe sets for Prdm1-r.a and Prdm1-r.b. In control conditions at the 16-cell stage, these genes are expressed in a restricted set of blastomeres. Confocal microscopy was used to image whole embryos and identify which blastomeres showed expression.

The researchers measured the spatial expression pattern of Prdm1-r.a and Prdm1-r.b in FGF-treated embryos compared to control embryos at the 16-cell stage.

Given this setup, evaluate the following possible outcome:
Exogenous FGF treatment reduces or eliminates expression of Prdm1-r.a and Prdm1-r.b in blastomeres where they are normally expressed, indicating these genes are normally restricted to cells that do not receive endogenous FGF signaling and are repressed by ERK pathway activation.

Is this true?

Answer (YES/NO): NO